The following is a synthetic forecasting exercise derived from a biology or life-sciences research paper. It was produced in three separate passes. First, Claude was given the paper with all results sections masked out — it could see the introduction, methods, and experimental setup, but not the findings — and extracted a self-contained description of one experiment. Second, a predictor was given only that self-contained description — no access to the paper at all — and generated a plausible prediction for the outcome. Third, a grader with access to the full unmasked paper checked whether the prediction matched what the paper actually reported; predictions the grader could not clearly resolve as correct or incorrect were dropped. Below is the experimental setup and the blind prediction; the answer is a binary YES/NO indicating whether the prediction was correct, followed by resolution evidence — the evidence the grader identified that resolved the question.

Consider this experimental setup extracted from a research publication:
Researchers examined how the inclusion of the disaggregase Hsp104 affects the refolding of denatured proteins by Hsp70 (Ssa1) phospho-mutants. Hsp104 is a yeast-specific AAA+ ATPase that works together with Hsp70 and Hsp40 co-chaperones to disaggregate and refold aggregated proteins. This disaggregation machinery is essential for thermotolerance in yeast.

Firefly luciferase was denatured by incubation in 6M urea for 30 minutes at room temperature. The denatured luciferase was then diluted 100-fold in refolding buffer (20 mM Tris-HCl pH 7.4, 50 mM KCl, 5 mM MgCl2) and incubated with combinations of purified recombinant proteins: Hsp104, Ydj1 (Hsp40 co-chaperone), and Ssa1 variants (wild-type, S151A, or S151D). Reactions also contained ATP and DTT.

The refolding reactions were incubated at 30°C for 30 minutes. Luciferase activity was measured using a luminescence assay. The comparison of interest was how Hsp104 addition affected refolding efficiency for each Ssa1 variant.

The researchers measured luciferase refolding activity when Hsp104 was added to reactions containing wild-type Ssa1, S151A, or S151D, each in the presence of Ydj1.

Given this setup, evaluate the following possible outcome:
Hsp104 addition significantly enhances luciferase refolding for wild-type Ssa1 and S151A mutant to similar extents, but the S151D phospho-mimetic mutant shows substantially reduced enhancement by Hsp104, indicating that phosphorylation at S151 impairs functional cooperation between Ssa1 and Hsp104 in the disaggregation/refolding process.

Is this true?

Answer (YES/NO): YES